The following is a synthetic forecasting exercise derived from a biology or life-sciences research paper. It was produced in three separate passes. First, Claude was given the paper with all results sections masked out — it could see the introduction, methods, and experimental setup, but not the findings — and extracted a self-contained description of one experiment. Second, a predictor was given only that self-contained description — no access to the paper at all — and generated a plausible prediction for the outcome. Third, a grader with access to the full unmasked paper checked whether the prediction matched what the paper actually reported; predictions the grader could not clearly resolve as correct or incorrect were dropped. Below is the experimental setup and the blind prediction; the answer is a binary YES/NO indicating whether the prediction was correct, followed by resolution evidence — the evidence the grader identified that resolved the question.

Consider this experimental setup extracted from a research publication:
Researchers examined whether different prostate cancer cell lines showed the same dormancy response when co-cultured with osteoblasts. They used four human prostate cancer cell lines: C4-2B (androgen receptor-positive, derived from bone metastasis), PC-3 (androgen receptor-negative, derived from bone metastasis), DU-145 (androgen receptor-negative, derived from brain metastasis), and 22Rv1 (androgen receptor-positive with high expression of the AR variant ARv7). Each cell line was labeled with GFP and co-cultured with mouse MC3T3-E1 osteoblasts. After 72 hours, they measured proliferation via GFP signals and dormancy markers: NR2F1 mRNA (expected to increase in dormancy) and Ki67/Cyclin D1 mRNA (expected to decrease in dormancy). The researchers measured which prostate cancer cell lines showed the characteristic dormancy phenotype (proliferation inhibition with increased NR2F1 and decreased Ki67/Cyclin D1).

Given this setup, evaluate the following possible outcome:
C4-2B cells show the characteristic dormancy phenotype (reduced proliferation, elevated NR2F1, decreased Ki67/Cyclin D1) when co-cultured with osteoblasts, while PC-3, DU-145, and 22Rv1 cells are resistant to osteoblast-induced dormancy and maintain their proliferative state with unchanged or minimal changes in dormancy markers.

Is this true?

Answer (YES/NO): NO